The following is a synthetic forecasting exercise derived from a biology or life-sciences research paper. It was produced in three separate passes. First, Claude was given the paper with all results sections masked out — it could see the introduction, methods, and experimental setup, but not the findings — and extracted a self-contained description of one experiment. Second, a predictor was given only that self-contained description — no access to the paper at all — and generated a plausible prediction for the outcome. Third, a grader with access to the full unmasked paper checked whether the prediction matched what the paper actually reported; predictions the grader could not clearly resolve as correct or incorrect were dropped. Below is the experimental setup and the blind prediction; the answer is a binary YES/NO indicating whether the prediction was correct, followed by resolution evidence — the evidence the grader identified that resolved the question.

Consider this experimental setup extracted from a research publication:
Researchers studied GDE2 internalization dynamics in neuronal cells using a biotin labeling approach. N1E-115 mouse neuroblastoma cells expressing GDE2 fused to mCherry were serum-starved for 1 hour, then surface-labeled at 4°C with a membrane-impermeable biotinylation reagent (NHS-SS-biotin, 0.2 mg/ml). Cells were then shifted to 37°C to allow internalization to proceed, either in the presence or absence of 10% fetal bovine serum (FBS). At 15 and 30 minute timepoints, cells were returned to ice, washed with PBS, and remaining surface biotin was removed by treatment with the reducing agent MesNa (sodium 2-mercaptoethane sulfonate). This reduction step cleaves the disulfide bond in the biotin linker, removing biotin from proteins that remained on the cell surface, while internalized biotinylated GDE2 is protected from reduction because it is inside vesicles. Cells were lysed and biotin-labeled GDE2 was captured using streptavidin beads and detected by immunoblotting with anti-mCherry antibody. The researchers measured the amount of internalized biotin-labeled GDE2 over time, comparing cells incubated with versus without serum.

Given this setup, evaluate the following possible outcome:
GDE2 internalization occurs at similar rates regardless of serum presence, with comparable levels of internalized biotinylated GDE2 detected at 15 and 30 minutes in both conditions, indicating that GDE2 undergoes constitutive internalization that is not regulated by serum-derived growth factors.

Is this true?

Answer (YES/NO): YES